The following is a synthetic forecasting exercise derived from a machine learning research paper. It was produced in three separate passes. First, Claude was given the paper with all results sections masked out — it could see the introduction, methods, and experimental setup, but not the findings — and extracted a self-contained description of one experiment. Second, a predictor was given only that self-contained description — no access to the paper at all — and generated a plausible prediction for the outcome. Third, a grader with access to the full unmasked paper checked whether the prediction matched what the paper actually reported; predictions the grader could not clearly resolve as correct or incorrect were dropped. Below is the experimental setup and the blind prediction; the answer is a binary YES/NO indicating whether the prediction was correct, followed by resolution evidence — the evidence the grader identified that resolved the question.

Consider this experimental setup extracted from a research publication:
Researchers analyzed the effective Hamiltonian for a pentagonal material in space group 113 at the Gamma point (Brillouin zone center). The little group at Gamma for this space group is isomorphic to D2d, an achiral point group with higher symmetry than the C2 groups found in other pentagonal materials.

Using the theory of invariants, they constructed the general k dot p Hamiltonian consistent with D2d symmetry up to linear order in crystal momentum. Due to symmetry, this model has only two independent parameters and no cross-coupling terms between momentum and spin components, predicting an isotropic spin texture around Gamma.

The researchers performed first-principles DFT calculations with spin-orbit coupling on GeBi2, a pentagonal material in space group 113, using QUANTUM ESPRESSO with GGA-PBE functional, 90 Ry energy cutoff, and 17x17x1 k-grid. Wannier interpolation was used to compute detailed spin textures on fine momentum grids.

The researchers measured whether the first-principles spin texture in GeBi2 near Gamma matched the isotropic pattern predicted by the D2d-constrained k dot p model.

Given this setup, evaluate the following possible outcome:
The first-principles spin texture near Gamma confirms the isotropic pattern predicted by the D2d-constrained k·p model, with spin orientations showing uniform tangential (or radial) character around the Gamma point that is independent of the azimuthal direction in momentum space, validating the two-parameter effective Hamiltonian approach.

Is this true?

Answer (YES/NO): NO